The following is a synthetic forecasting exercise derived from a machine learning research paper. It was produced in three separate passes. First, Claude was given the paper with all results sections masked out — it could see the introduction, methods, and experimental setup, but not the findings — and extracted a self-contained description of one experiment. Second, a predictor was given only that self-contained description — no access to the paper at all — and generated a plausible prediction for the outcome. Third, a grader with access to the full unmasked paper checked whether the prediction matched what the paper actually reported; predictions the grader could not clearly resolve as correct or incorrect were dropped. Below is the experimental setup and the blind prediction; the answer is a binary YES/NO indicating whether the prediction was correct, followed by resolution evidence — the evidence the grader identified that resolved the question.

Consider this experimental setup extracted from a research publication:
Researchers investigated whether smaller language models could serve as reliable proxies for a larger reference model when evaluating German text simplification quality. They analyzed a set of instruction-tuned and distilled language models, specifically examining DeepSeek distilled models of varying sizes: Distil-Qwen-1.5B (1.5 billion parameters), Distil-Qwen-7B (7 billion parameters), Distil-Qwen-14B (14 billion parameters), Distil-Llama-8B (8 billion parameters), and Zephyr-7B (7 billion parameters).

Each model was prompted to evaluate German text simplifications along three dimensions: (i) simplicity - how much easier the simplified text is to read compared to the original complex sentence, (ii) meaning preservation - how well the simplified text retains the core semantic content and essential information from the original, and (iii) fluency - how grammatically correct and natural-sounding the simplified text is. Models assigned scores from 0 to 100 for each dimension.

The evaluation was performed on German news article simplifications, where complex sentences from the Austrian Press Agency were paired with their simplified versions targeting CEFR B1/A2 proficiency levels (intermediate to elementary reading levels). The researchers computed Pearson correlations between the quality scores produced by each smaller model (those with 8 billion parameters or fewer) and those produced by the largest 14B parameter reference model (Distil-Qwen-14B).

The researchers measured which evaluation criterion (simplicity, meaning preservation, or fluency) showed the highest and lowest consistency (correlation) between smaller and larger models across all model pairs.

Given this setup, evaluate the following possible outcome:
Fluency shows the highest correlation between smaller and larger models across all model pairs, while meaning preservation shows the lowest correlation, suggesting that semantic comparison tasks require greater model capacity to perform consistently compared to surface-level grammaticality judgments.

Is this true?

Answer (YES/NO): NO